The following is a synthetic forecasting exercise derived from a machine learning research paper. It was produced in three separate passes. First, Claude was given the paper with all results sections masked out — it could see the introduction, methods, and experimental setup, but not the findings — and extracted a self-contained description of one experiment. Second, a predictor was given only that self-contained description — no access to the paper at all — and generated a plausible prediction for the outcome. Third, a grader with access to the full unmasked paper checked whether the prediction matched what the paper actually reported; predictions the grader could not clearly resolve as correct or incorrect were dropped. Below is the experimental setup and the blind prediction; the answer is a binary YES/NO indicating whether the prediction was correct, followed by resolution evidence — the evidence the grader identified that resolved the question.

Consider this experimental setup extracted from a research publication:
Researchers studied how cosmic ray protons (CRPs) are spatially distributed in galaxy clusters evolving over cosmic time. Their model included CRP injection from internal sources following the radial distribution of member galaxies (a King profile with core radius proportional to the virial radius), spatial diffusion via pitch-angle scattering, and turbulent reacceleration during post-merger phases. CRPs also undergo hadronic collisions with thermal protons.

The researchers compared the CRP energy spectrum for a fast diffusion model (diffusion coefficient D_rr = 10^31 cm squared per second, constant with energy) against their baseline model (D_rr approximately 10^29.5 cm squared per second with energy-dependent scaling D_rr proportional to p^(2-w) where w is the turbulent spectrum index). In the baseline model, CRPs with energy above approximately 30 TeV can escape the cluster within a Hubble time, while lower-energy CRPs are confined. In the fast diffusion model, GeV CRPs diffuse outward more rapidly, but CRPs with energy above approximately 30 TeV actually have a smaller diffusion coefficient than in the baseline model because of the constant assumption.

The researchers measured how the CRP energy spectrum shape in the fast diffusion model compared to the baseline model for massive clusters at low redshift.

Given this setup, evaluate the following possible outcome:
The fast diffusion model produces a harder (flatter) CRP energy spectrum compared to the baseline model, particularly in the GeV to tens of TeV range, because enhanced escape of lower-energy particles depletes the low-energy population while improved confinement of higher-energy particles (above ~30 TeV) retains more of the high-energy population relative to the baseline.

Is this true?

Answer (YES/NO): NO